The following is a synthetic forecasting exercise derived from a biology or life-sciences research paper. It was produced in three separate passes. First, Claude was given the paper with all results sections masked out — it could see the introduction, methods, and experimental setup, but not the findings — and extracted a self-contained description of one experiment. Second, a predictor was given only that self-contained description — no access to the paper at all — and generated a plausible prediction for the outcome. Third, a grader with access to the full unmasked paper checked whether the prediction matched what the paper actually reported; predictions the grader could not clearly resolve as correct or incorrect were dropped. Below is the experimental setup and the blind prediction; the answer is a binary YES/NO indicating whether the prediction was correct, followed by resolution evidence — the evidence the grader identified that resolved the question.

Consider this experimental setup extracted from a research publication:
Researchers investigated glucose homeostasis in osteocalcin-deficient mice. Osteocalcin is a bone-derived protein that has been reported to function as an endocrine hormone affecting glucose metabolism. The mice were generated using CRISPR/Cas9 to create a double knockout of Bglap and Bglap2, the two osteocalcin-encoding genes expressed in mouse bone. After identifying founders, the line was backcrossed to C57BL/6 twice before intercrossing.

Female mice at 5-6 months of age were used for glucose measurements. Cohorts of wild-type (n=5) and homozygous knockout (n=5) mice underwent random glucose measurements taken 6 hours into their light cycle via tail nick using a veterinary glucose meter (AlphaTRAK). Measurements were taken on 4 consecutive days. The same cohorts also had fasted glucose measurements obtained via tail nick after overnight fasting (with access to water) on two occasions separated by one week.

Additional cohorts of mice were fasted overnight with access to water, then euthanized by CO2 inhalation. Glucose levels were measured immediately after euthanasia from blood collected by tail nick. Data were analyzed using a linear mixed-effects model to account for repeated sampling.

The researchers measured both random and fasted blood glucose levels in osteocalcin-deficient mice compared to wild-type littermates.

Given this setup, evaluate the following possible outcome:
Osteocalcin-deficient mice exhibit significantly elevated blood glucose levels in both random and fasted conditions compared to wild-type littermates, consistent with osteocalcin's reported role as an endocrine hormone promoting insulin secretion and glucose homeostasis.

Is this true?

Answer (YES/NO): NO